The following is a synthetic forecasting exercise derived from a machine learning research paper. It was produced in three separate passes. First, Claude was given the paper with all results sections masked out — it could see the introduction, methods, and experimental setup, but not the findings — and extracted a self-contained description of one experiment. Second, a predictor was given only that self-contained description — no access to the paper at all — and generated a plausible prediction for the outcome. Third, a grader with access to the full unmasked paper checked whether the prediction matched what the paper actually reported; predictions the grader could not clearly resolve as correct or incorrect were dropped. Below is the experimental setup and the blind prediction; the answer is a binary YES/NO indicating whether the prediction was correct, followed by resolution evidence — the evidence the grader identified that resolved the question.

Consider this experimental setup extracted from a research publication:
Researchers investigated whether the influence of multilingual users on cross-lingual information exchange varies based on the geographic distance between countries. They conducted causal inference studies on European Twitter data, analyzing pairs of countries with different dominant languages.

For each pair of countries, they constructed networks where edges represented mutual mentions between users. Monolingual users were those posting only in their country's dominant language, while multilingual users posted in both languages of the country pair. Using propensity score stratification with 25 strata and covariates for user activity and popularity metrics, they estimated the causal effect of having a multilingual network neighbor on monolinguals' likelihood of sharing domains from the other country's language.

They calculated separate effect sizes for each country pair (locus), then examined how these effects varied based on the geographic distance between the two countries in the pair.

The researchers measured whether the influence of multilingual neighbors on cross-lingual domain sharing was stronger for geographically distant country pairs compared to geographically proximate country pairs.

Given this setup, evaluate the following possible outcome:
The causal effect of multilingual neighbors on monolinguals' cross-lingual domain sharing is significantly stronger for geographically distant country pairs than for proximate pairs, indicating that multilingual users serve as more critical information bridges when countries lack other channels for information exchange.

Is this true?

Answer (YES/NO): NO